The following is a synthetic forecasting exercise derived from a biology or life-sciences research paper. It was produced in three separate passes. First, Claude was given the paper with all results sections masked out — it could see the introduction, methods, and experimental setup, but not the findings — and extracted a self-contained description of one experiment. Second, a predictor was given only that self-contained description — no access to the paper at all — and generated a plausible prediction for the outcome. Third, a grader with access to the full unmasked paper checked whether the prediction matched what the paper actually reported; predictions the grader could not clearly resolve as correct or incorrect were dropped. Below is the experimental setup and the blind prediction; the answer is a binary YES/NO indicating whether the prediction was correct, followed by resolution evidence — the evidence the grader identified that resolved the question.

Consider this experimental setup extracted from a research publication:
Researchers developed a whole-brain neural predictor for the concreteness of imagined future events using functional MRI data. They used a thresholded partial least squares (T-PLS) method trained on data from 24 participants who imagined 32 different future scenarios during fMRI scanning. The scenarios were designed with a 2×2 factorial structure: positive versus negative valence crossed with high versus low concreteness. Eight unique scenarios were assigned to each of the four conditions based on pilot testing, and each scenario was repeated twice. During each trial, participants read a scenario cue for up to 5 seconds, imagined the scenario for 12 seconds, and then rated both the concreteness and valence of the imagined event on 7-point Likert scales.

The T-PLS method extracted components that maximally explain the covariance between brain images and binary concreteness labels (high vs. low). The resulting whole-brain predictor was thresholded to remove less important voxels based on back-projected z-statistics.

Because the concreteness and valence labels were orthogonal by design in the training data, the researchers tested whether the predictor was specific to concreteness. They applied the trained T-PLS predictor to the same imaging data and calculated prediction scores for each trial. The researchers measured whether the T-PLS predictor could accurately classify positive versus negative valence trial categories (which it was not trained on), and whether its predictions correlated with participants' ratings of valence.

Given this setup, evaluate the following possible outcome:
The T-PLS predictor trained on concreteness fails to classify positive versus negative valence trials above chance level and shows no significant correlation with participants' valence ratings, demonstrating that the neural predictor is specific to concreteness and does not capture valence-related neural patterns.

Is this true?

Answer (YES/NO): YES